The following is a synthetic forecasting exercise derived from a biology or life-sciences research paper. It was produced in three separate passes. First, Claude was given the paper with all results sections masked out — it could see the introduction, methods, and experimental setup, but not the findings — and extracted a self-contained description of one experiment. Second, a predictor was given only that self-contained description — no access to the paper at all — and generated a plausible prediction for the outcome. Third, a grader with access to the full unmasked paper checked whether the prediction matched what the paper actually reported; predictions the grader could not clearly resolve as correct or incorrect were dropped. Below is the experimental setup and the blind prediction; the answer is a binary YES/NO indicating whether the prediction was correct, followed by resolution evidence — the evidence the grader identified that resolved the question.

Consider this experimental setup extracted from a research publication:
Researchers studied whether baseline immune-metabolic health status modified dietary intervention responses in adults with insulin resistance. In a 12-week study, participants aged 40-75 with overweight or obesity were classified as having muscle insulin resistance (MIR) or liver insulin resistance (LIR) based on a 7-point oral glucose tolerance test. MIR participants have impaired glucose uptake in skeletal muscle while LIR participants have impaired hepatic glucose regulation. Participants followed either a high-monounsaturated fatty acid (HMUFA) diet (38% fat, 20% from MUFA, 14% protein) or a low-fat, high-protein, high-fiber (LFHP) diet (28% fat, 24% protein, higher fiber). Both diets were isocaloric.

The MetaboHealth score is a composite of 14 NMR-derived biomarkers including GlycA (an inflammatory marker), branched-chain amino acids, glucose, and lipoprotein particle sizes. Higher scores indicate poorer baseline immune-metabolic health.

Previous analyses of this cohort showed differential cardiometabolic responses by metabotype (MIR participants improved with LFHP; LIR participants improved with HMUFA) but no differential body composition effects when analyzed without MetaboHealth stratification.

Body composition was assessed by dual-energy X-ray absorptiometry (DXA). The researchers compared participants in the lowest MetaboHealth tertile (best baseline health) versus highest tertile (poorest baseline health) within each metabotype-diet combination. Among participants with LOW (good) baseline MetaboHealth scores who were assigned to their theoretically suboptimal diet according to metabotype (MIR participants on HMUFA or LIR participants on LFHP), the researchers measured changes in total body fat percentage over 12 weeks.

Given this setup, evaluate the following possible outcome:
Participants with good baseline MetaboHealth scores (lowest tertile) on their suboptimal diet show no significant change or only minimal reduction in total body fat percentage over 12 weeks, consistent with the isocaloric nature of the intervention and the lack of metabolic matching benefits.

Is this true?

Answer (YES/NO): YES